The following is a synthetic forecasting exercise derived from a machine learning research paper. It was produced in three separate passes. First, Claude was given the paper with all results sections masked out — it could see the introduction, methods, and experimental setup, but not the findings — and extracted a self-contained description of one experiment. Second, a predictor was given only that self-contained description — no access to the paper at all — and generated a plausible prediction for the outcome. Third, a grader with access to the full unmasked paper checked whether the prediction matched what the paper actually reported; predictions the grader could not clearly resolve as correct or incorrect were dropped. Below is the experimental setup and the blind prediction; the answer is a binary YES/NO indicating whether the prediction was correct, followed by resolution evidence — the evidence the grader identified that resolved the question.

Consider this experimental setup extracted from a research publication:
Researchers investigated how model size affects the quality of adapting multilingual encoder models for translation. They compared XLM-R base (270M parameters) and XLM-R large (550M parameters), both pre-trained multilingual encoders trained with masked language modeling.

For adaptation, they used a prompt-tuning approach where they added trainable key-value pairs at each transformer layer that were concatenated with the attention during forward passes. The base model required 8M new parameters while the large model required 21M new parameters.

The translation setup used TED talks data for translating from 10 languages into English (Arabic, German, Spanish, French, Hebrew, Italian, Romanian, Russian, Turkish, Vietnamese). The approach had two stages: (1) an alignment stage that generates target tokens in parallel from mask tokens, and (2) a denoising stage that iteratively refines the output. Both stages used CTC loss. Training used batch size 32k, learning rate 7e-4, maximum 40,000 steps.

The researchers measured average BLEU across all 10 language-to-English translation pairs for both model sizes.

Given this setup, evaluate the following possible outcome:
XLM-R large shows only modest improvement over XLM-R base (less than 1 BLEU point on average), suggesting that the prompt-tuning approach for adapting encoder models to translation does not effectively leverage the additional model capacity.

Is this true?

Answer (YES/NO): NO